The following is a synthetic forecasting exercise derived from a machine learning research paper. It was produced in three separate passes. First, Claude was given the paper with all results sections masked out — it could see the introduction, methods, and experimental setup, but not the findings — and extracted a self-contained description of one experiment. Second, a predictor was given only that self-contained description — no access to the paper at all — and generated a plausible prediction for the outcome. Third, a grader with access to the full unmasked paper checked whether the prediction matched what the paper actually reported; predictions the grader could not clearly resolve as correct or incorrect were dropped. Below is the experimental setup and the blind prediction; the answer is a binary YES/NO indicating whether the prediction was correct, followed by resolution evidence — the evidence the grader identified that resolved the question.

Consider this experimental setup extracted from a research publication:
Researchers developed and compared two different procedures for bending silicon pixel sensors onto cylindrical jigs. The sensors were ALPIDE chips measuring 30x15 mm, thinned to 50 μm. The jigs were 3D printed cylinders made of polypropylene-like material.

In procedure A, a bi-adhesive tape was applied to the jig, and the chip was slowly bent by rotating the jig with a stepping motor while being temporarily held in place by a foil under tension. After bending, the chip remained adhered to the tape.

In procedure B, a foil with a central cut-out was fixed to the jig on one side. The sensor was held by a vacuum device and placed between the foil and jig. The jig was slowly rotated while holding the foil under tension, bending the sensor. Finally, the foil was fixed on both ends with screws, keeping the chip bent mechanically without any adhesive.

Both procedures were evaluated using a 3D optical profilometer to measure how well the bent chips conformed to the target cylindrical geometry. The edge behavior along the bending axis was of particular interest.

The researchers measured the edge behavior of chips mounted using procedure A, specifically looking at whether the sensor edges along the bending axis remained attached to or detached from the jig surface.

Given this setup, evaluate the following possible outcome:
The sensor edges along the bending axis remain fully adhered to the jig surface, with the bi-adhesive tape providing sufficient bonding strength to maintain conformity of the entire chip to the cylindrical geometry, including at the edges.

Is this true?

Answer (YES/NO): NO